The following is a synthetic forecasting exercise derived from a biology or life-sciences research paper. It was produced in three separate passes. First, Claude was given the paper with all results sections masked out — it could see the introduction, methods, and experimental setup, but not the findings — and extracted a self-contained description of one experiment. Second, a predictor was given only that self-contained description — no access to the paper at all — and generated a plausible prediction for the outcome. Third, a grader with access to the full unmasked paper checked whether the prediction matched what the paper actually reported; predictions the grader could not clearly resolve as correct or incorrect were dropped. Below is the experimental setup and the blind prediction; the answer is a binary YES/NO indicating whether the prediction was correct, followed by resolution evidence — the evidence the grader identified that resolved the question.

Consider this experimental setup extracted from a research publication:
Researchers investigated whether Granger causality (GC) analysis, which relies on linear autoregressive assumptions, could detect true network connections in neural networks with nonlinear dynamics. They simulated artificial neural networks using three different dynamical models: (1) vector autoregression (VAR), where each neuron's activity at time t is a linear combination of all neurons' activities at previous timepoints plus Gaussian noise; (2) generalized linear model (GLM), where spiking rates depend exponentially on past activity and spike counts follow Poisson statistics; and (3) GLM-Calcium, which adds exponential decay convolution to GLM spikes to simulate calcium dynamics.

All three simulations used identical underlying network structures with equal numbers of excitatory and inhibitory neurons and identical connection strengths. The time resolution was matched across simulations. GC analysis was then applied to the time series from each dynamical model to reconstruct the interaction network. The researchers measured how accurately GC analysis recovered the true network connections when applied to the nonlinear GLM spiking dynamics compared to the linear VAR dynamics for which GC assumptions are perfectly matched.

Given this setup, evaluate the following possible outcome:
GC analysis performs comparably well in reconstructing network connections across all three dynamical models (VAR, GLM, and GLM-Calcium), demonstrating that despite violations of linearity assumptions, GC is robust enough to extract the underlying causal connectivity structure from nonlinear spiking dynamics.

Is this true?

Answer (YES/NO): YES